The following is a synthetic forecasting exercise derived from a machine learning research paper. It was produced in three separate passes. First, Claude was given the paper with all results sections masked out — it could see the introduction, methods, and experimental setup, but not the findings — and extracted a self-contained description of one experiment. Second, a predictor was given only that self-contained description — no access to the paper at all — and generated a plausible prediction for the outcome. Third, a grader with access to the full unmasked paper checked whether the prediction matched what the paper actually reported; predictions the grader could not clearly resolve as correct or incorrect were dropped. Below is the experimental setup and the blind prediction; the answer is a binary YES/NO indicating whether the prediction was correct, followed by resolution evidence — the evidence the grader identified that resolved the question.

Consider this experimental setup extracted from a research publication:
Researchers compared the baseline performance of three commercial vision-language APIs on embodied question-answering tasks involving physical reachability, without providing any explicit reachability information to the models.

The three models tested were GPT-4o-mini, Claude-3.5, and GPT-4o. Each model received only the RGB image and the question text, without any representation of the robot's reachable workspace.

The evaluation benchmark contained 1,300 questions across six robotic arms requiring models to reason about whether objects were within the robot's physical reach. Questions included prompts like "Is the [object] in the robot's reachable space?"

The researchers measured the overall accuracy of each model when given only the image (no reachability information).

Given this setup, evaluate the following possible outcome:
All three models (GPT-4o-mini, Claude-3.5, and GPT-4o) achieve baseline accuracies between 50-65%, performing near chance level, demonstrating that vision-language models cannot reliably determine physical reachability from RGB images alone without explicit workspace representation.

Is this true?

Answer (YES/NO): YES